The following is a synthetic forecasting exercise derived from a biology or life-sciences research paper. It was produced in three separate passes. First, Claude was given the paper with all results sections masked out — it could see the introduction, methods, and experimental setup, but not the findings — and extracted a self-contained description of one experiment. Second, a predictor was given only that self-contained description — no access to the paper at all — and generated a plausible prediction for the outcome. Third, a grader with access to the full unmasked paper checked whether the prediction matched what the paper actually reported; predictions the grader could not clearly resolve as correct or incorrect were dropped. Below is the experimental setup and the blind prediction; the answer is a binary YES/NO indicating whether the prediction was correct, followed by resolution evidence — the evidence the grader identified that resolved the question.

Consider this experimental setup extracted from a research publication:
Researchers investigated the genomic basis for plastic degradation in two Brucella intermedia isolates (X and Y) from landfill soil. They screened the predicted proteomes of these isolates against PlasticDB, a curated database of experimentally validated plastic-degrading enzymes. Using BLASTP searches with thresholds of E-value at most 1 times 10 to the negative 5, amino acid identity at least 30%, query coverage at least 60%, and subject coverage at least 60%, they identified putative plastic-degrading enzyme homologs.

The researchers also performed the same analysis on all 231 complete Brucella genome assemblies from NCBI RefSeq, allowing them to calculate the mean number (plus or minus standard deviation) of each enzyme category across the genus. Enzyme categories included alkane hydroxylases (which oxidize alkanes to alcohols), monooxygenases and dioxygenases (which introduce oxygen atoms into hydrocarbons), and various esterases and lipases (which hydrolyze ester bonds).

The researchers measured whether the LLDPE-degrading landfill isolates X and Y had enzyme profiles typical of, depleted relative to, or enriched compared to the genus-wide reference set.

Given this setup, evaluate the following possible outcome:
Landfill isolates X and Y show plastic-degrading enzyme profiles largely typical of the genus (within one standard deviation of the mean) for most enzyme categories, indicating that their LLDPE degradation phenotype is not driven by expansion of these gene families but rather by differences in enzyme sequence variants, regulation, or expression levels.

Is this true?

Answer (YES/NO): NO